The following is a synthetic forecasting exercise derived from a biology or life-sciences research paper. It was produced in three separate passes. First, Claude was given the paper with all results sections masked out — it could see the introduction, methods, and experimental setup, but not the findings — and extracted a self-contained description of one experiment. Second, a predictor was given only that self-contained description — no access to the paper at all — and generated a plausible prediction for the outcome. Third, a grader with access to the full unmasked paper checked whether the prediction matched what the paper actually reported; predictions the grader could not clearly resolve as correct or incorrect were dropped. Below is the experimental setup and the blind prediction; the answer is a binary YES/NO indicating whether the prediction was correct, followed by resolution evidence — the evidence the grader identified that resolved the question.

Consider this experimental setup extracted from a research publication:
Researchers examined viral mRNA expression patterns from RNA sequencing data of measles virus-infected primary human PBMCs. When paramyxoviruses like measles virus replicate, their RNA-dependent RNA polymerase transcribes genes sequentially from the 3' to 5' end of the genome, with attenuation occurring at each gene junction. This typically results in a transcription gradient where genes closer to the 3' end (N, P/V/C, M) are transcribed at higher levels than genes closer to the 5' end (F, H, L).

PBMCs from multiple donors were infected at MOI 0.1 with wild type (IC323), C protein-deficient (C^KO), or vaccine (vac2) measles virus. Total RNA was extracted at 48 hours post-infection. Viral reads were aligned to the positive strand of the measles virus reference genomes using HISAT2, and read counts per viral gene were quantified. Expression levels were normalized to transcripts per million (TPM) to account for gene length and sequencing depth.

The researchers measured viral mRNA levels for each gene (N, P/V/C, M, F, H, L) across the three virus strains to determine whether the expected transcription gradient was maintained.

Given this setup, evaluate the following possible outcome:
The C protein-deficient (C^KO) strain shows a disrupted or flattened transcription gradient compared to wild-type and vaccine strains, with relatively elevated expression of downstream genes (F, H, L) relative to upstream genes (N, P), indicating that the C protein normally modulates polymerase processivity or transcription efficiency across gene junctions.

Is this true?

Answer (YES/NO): YES